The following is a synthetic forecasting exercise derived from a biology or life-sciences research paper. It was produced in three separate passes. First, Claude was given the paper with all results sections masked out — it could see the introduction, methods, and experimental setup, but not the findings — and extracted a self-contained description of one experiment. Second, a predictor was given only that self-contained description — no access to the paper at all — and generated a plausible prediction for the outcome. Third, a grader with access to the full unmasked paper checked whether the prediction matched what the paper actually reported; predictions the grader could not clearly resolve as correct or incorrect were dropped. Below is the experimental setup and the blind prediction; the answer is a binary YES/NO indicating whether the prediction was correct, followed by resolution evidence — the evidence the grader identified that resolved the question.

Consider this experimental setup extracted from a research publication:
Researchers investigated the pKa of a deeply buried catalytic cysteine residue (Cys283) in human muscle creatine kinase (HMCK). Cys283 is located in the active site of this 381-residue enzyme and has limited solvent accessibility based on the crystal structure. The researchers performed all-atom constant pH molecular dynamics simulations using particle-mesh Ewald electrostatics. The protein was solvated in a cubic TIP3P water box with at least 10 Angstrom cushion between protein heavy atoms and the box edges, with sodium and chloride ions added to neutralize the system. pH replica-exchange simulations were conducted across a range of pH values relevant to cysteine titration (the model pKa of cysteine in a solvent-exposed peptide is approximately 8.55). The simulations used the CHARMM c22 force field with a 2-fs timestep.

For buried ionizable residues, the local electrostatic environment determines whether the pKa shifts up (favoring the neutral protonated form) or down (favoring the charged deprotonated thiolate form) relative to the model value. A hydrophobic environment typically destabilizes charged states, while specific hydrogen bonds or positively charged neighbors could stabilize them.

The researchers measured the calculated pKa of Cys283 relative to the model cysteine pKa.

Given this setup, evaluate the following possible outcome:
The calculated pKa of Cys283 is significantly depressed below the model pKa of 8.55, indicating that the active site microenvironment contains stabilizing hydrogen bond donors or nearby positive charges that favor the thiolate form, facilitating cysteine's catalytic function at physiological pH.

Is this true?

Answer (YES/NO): NO